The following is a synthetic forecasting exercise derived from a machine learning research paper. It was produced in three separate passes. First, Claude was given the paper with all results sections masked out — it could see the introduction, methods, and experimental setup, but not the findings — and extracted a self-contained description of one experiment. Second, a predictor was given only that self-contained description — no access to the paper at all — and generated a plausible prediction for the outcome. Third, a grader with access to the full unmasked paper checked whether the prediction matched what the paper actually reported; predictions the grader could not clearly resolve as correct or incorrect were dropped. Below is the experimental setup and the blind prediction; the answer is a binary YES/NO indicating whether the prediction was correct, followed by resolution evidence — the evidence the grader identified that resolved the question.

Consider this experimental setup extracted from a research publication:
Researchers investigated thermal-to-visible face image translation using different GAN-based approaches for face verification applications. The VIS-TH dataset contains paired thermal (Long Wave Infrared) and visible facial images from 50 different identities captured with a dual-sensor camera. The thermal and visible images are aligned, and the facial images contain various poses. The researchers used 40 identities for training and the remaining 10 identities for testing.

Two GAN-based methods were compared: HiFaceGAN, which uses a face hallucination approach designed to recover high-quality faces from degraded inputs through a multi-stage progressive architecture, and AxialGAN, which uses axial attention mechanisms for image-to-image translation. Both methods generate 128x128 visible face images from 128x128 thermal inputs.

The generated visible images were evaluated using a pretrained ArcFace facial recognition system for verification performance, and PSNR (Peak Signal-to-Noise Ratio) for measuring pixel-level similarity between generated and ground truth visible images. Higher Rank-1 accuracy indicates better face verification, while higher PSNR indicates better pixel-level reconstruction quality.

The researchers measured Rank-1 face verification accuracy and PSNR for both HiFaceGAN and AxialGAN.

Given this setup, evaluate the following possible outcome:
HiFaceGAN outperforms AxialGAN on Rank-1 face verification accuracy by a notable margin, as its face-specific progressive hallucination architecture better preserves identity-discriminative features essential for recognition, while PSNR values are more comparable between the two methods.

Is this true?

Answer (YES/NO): NO